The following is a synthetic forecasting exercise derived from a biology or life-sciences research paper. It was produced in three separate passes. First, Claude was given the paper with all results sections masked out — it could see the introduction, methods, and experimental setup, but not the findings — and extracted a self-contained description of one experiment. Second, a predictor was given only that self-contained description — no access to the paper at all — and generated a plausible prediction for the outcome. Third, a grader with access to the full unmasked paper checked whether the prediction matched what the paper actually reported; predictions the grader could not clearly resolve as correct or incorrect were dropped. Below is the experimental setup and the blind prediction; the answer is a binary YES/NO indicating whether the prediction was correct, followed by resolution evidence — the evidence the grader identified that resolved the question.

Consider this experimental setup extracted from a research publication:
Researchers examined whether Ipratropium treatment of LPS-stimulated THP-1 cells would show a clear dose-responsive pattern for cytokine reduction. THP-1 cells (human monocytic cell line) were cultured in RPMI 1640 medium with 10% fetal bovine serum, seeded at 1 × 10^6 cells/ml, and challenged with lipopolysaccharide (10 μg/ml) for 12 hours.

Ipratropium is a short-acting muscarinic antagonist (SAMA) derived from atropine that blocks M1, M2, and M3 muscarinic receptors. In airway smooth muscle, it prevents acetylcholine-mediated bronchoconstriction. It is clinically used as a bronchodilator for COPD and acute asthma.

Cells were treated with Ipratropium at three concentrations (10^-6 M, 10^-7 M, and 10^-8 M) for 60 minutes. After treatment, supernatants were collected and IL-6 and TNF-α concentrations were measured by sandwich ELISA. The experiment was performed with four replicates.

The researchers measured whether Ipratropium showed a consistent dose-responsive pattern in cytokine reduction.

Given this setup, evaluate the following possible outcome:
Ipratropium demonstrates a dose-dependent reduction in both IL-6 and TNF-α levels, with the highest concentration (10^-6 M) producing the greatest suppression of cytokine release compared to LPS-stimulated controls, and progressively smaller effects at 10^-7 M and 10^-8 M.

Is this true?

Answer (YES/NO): NO